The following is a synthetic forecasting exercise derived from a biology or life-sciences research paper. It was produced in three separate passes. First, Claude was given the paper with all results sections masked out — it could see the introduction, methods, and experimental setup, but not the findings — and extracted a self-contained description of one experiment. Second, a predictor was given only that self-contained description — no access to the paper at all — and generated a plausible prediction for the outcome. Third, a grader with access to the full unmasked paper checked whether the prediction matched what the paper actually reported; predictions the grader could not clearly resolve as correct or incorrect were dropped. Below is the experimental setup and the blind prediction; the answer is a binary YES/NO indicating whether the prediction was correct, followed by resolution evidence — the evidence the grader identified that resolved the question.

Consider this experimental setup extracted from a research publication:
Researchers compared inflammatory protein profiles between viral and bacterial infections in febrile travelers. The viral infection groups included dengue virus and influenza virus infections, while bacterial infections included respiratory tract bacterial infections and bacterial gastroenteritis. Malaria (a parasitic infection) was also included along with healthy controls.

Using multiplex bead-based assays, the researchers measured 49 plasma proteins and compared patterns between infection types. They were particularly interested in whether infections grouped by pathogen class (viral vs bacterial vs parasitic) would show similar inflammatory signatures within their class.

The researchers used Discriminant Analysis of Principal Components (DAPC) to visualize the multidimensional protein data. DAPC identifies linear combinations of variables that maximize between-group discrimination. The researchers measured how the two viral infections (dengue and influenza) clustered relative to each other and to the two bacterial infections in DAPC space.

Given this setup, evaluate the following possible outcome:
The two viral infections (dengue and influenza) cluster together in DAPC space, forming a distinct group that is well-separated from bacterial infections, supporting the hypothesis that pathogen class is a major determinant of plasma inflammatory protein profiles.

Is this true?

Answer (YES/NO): NO